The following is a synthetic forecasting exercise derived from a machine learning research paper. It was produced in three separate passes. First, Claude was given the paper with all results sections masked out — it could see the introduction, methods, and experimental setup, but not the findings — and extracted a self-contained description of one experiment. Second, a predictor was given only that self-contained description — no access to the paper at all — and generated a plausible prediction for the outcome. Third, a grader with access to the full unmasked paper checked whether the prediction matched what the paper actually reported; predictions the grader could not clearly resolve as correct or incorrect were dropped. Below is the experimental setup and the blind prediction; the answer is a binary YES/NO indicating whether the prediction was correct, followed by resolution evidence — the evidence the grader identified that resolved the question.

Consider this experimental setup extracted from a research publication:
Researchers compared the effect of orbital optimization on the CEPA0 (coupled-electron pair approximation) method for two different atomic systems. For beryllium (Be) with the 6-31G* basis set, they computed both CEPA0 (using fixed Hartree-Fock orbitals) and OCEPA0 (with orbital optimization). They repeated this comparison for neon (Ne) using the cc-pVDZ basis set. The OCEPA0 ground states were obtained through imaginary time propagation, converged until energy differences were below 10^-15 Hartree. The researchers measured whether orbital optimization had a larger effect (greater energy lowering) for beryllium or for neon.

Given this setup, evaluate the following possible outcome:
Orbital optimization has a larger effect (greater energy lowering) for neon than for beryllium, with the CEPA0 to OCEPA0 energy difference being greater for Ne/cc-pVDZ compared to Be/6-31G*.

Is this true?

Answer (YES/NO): NO